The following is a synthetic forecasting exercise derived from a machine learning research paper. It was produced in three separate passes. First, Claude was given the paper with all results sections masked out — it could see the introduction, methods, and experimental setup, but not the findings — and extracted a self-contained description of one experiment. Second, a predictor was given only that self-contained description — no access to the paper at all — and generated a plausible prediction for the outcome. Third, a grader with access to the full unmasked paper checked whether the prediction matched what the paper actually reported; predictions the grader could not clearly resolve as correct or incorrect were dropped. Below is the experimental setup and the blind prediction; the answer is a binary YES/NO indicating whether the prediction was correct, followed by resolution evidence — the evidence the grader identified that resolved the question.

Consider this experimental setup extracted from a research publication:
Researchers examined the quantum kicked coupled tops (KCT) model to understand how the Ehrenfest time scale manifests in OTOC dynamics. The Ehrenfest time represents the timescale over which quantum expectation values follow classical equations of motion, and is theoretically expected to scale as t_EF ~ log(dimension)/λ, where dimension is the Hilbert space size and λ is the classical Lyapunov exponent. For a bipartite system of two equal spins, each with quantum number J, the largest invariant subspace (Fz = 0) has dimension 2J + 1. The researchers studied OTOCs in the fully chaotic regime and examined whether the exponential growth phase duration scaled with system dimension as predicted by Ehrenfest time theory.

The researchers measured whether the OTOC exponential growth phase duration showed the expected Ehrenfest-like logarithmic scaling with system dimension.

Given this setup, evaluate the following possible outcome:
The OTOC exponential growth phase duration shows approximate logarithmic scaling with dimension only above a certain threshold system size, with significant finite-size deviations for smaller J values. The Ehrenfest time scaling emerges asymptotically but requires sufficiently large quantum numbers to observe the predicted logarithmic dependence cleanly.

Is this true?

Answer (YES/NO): NO